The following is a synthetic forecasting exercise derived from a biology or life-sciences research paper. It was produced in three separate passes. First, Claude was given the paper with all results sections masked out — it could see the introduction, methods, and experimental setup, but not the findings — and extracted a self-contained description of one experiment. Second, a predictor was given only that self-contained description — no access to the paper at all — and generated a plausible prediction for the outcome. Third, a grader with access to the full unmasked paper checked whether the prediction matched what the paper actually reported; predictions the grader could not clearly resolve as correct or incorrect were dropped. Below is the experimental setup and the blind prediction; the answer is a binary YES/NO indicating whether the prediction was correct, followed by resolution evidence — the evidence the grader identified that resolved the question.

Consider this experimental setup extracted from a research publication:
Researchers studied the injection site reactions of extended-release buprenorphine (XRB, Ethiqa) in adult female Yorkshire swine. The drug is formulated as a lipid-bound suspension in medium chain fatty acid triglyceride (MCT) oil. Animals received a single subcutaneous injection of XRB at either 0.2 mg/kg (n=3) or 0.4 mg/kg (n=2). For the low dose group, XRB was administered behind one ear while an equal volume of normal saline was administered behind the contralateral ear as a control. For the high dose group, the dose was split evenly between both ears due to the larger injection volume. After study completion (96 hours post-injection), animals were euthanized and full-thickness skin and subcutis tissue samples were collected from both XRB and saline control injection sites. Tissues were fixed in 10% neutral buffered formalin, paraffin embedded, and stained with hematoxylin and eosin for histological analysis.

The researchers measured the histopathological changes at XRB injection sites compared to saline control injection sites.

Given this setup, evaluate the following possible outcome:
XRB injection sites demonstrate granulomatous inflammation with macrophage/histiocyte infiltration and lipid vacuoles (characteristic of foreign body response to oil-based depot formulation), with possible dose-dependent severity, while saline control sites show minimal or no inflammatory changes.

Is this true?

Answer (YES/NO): YES